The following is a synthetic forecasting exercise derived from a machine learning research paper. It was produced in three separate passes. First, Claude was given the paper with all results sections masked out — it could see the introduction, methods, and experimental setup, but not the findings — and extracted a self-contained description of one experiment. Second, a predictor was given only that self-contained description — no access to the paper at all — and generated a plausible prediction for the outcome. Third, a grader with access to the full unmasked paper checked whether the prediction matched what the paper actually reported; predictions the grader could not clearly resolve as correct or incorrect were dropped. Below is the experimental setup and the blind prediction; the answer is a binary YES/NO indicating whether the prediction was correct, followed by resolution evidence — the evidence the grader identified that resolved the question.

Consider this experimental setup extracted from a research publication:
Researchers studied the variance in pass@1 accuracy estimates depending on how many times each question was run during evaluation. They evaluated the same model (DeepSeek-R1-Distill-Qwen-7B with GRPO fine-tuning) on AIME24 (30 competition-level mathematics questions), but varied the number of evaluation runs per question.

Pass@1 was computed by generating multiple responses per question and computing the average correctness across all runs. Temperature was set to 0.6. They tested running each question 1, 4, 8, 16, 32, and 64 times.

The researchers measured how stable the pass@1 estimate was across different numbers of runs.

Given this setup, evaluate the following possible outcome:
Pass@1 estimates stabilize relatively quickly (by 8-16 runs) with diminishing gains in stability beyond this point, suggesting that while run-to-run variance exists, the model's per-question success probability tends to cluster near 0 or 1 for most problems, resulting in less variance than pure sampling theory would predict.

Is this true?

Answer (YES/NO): YES